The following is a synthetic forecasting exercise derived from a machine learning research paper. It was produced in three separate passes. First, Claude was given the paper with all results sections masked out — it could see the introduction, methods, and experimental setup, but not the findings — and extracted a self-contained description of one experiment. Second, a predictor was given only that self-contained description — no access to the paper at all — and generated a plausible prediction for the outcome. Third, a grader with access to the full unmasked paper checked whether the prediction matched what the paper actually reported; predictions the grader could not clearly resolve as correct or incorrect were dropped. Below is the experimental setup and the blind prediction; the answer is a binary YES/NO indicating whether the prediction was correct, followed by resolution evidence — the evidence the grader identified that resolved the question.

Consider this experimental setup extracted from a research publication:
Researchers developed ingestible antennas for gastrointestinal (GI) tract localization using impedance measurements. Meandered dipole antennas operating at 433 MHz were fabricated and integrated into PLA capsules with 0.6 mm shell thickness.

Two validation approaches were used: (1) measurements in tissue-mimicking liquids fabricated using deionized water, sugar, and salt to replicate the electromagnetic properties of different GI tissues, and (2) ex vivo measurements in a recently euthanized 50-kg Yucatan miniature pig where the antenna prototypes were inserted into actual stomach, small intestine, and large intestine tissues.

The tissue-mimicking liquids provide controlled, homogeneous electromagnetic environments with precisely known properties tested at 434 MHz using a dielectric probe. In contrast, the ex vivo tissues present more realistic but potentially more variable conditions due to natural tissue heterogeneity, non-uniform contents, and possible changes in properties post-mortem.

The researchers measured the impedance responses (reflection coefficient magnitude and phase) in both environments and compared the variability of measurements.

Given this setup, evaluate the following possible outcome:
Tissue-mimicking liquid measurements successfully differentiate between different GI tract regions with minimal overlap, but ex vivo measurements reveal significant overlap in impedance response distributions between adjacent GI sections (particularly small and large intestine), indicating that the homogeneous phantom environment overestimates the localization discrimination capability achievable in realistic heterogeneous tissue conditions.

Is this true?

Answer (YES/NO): NO